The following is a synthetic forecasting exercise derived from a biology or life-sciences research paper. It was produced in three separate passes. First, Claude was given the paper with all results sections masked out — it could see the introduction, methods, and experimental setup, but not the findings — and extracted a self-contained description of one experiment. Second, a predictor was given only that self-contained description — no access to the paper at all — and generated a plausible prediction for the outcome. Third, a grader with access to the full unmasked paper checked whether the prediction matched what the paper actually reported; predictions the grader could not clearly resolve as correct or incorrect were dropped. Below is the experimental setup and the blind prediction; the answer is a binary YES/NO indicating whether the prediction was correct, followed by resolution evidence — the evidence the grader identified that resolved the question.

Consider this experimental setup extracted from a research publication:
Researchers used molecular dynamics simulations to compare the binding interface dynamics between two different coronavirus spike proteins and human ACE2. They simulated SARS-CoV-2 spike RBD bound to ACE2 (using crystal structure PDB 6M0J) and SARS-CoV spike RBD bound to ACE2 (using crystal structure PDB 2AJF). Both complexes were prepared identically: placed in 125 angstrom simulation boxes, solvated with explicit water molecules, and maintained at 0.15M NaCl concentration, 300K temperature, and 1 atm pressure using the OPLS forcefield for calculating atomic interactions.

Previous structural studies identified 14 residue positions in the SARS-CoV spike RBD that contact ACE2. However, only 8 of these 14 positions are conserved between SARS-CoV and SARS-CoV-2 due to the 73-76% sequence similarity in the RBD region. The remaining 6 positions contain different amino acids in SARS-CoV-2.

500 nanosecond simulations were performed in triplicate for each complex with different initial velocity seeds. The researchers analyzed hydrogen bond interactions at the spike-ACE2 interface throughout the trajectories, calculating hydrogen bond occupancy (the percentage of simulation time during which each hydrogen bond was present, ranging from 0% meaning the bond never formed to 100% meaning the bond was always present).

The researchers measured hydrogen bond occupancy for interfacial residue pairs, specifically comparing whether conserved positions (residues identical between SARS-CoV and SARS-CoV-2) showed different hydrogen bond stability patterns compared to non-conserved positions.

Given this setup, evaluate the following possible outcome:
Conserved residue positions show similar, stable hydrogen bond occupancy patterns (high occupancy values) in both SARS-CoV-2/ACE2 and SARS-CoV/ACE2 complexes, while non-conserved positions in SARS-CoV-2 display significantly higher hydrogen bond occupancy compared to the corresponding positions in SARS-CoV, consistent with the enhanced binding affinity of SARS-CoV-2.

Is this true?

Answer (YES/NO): NO